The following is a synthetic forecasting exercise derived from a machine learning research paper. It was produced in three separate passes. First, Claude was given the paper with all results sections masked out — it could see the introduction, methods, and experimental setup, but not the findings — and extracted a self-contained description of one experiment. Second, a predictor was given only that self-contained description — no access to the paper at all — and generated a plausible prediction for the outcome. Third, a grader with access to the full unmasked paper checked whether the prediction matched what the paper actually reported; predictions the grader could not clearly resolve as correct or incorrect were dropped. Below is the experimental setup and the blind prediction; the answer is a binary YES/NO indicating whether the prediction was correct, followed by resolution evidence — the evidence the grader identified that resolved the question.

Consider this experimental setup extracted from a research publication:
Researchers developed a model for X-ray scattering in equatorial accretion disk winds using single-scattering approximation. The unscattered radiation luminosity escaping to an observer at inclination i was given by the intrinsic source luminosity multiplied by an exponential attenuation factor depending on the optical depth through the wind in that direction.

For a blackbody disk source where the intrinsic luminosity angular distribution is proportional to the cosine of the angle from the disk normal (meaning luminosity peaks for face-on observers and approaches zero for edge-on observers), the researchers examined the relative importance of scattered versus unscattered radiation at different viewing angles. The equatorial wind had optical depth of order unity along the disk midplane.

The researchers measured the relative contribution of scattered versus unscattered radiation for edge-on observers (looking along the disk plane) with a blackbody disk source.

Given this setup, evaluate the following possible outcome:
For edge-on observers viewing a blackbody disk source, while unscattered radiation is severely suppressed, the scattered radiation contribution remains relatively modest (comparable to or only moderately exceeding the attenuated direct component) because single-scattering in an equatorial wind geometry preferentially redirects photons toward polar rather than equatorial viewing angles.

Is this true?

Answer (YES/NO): NO